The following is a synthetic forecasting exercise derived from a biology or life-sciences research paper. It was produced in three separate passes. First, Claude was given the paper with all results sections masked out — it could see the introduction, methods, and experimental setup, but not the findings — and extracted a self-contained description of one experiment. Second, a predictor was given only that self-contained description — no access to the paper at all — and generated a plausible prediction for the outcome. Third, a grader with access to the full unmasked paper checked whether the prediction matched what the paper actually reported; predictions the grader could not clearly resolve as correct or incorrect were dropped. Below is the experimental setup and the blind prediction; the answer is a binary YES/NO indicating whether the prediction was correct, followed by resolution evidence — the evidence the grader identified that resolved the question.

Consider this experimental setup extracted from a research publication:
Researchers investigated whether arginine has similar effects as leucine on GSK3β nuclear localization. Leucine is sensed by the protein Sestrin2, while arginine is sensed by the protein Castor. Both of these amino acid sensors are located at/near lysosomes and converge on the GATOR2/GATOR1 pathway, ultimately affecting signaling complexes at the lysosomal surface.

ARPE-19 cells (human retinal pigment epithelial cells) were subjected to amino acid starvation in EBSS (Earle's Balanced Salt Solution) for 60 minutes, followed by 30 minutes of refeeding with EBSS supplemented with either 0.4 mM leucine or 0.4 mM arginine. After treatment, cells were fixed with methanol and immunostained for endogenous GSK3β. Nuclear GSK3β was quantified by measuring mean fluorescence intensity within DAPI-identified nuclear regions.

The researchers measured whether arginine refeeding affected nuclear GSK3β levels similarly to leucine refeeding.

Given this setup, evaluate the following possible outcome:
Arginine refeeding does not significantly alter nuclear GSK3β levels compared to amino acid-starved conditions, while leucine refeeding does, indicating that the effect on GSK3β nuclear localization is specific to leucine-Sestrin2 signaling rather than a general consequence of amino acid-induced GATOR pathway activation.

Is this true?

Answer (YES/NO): NO